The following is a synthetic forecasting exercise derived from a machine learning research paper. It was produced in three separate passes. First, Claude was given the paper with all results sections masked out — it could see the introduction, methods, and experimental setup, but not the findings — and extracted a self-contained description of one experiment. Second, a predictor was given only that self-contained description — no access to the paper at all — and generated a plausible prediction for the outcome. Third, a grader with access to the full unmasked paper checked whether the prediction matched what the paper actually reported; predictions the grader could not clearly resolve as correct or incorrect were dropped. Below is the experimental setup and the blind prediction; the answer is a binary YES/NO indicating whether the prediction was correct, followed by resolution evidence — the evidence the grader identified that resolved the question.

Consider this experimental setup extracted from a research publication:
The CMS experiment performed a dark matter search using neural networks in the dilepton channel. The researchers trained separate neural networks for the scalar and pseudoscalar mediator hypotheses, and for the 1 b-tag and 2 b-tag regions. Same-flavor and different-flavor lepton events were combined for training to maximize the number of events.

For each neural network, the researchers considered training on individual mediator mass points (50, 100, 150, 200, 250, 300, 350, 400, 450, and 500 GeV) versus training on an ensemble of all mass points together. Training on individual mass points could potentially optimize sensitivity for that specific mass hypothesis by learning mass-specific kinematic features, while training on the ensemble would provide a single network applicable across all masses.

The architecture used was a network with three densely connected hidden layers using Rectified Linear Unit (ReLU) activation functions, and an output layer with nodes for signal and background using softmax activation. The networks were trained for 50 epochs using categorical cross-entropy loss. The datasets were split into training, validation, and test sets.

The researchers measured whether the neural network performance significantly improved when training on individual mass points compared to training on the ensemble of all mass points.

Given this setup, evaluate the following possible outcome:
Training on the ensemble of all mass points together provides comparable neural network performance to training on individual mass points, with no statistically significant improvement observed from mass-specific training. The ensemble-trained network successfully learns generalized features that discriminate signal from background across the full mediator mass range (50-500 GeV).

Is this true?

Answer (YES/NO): YES